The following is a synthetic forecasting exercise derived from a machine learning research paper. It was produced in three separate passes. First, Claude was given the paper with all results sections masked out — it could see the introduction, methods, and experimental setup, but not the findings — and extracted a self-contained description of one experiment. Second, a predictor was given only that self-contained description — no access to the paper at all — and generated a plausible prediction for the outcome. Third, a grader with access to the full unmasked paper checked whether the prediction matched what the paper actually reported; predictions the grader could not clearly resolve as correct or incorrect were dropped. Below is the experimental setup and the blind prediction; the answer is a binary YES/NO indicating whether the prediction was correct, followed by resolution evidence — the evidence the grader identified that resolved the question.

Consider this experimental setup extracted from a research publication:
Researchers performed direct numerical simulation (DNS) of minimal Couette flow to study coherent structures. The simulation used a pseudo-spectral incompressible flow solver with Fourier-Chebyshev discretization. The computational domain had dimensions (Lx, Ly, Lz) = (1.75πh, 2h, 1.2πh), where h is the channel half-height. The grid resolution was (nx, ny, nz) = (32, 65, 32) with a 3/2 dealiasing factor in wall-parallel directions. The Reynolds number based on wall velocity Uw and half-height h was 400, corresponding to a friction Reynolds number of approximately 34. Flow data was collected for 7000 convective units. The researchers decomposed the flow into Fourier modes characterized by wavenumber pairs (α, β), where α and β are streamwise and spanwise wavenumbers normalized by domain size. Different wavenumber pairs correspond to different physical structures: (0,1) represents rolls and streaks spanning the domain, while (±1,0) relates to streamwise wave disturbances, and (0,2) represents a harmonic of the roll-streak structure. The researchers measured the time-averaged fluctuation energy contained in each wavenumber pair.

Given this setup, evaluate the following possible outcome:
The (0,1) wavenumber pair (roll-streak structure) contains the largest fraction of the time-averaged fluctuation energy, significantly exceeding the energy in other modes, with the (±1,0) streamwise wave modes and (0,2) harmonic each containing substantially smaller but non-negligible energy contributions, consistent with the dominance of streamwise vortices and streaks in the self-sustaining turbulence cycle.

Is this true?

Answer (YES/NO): YES